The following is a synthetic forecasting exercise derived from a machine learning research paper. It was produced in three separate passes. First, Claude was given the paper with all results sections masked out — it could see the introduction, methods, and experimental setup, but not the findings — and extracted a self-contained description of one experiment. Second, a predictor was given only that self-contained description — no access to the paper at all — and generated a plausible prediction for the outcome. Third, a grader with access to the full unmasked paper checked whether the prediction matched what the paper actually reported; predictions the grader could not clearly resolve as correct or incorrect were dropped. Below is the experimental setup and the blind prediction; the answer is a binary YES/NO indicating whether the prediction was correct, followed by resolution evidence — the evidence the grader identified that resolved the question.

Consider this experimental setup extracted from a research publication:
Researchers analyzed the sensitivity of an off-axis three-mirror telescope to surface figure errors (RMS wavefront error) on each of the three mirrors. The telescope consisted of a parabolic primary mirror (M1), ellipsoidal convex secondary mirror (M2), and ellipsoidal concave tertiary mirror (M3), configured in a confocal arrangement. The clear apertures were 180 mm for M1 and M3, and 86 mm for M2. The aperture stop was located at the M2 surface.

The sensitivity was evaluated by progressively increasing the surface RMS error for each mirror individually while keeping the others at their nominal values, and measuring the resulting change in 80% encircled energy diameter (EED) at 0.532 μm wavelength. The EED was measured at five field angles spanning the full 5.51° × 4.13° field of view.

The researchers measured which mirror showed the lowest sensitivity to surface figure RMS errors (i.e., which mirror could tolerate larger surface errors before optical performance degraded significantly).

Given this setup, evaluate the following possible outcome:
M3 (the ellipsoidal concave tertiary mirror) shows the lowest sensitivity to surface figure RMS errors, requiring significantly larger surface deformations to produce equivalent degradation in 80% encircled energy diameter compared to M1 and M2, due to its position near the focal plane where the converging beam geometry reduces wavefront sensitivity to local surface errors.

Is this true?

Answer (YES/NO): NO